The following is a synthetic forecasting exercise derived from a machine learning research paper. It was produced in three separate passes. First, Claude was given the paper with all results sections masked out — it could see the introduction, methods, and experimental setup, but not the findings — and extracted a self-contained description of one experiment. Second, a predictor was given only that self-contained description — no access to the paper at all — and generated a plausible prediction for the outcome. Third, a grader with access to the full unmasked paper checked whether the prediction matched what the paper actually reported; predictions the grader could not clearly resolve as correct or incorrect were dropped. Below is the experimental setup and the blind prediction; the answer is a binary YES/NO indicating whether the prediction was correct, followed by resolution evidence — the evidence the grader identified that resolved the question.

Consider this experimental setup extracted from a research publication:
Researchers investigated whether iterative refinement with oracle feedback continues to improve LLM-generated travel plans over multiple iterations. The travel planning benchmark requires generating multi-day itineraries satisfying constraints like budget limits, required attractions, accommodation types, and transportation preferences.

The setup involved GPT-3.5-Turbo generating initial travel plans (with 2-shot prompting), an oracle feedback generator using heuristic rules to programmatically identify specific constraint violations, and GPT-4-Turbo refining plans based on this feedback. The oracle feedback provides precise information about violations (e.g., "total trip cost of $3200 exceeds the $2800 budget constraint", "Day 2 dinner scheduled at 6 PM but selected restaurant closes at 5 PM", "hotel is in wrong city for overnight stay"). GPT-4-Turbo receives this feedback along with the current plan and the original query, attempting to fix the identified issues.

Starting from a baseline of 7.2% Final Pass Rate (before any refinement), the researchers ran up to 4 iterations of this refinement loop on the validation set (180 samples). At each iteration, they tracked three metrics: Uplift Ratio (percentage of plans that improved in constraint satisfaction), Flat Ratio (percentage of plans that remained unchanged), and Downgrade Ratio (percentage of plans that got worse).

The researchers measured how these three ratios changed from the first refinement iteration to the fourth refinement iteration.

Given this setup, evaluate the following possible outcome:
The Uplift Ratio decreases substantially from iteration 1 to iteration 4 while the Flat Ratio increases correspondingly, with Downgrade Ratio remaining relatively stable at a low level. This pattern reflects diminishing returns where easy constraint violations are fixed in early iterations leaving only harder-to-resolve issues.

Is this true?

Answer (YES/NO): NO